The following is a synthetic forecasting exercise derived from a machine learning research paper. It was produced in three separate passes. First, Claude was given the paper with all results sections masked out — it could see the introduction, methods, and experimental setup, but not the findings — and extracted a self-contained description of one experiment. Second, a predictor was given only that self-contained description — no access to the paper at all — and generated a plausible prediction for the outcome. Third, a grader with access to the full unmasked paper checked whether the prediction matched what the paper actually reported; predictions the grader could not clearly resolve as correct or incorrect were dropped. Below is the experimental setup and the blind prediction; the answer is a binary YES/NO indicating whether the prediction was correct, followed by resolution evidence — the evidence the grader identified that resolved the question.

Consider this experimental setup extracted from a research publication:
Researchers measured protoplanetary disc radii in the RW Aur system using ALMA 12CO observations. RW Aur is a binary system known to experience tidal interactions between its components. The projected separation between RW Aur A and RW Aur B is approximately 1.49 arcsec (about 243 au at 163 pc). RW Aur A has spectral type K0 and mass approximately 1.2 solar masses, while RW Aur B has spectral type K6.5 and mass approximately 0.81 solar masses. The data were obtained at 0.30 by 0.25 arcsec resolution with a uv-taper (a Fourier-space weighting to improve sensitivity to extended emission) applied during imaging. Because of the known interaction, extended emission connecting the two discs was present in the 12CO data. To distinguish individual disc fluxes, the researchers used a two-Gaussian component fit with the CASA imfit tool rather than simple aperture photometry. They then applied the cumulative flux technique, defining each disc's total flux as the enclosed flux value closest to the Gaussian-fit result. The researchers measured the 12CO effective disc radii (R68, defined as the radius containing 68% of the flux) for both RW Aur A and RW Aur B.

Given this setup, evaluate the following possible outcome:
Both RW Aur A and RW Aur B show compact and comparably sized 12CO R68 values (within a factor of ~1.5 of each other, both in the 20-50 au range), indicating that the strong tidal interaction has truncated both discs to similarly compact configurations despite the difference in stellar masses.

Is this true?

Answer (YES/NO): NO